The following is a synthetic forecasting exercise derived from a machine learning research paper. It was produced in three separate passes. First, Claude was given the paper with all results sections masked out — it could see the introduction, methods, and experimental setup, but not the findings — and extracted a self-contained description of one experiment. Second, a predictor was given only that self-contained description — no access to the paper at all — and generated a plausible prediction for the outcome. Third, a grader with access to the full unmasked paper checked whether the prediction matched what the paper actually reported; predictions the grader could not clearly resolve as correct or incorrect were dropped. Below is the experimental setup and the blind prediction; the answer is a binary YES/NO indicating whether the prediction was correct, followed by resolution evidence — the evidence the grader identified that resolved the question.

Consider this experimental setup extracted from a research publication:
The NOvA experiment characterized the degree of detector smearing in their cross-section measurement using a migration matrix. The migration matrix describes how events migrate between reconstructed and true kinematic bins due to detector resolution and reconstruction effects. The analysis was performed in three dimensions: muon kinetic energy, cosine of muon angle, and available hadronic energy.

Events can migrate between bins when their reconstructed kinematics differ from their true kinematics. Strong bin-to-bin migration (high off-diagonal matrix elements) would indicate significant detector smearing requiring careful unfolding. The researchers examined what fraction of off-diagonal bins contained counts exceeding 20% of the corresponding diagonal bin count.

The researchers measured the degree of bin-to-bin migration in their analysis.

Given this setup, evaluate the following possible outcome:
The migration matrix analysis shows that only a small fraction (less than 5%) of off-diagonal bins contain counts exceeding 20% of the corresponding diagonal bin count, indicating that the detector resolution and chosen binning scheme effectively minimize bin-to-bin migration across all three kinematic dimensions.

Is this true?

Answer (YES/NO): YES